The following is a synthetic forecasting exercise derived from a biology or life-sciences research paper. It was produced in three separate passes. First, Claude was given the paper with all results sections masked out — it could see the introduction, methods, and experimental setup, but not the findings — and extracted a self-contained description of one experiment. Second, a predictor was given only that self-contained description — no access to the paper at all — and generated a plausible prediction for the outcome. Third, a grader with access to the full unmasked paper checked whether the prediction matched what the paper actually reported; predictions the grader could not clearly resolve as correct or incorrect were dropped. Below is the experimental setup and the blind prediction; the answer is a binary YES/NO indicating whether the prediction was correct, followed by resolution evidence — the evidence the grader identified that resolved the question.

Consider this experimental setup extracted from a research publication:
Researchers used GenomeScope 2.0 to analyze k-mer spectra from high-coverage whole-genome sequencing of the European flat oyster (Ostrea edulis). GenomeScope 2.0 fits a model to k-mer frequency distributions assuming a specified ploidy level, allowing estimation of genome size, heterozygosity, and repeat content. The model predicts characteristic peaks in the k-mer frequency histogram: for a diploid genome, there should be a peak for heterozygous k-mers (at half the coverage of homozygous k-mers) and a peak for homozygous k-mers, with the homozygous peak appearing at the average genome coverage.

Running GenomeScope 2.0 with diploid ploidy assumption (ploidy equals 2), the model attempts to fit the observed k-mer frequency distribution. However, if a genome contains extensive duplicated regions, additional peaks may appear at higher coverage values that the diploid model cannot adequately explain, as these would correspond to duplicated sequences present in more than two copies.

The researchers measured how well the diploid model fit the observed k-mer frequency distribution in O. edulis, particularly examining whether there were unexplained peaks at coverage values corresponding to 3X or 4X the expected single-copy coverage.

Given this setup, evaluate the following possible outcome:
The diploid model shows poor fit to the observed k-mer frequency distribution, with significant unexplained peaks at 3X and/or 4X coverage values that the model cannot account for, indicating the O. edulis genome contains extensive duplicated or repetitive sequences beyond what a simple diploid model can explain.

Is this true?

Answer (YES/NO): YES